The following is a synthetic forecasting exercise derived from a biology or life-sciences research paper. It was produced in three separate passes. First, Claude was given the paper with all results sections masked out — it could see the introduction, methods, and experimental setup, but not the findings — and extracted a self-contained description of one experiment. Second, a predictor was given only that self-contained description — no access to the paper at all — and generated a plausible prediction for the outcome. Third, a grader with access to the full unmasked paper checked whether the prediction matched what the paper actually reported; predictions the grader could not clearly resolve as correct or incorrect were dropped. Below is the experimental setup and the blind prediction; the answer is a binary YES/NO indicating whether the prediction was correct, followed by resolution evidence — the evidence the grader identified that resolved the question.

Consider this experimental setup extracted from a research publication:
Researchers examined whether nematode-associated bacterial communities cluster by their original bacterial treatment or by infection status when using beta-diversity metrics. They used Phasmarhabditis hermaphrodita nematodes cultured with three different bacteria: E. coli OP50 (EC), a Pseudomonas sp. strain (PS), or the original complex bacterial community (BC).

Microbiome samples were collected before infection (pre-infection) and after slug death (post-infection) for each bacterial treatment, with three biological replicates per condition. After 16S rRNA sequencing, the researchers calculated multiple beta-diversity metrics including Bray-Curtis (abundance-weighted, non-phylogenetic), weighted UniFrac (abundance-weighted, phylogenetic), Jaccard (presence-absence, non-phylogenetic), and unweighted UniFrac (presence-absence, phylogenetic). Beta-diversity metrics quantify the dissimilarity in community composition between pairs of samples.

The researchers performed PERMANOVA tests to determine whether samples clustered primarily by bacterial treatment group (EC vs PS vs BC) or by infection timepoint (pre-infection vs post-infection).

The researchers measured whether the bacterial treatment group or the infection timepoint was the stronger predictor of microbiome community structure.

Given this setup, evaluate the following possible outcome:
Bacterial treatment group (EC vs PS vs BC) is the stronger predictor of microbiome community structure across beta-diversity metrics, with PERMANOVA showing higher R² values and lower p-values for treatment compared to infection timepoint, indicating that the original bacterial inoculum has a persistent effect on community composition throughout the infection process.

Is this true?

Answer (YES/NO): YES